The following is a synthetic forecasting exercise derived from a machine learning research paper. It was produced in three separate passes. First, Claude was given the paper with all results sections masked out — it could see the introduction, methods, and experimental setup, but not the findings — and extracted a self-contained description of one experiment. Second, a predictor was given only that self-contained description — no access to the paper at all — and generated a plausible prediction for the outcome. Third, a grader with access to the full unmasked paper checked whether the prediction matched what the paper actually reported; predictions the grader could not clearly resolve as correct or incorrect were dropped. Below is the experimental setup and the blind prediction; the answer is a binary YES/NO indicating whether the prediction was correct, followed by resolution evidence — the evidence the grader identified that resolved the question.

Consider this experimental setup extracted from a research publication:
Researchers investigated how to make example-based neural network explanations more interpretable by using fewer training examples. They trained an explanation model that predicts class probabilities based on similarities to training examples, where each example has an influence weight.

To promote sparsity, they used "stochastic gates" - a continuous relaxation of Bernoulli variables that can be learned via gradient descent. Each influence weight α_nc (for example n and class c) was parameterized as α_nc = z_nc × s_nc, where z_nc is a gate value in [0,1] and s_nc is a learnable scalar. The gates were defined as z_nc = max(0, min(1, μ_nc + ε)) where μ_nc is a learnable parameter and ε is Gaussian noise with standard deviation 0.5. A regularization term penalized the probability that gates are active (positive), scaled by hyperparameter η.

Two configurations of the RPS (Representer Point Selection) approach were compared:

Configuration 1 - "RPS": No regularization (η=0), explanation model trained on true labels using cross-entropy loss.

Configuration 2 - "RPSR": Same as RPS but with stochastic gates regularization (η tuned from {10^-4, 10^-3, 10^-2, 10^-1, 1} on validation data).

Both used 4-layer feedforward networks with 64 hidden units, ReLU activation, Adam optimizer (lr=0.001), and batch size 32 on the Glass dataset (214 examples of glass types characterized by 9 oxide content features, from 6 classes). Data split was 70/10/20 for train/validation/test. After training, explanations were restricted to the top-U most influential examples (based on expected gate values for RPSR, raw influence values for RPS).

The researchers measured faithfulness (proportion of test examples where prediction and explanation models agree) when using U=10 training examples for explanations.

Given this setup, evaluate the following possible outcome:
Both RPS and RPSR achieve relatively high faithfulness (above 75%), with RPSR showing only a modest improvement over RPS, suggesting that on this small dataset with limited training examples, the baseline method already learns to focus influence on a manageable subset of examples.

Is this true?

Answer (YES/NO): NO